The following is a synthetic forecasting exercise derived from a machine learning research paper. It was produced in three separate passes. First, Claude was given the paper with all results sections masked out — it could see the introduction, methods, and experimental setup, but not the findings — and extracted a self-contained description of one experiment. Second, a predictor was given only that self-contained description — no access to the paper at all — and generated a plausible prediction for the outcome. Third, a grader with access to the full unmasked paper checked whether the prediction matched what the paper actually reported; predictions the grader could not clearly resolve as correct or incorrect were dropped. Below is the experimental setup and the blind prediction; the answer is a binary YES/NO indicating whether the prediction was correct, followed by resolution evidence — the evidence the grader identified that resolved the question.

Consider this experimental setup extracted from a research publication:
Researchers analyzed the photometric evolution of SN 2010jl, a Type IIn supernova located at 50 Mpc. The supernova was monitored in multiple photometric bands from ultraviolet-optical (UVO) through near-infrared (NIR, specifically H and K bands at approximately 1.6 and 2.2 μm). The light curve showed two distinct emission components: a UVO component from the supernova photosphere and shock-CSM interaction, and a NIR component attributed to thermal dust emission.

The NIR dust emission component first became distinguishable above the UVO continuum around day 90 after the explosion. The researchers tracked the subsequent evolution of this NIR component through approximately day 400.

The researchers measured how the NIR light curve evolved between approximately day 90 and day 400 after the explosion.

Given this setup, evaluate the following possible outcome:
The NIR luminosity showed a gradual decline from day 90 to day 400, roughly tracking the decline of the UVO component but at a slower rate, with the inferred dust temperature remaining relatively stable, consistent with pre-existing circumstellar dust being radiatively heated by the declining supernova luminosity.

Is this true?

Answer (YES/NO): NO